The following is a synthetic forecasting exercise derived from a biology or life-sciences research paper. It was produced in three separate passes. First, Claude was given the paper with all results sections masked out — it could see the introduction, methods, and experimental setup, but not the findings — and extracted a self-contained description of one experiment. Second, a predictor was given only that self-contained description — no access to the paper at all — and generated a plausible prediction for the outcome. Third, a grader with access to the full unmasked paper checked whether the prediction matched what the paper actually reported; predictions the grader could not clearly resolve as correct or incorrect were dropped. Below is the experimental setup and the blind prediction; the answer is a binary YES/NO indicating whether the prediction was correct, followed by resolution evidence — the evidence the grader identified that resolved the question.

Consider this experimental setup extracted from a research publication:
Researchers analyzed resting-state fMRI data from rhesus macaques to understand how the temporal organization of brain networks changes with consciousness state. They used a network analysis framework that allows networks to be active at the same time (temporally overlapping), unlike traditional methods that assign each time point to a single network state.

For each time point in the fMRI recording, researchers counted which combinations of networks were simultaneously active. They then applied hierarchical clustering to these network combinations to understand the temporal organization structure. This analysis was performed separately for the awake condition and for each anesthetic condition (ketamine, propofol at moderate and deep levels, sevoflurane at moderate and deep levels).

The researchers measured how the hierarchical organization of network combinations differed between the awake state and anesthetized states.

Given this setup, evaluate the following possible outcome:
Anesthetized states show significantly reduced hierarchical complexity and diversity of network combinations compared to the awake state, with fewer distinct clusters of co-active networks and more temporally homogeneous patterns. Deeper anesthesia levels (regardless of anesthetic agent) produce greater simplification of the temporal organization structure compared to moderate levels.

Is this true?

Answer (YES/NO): NO